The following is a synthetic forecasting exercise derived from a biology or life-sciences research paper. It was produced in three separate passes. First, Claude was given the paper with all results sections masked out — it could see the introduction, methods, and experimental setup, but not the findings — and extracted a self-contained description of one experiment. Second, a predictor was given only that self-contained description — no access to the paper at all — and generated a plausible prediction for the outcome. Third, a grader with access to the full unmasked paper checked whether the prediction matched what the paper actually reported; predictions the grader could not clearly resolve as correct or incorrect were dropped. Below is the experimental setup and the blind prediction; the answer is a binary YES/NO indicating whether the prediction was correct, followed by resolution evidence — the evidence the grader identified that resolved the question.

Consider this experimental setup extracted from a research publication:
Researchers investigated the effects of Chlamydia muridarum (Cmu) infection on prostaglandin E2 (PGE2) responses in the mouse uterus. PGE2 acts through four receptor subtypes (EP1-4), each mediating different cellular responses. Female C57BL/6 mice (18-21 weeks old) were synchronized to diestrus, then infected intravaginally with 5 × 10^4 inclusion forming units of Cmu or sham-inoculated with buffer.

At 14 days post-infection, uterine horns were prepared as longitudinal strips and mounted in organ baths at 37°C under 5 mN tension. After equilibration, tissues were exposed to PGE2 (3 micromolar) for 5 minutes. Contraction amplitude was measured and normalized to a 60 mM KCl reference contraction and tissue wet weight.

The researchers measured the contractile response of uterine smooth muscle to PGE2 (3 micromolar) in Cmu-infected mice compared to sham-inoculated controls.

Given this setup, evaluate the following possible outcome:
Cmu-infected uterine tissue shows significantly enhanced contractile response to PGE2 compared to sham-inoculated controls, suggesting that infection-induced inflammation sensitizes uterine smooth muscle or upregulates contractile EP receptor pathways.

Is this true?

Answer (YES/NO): NO